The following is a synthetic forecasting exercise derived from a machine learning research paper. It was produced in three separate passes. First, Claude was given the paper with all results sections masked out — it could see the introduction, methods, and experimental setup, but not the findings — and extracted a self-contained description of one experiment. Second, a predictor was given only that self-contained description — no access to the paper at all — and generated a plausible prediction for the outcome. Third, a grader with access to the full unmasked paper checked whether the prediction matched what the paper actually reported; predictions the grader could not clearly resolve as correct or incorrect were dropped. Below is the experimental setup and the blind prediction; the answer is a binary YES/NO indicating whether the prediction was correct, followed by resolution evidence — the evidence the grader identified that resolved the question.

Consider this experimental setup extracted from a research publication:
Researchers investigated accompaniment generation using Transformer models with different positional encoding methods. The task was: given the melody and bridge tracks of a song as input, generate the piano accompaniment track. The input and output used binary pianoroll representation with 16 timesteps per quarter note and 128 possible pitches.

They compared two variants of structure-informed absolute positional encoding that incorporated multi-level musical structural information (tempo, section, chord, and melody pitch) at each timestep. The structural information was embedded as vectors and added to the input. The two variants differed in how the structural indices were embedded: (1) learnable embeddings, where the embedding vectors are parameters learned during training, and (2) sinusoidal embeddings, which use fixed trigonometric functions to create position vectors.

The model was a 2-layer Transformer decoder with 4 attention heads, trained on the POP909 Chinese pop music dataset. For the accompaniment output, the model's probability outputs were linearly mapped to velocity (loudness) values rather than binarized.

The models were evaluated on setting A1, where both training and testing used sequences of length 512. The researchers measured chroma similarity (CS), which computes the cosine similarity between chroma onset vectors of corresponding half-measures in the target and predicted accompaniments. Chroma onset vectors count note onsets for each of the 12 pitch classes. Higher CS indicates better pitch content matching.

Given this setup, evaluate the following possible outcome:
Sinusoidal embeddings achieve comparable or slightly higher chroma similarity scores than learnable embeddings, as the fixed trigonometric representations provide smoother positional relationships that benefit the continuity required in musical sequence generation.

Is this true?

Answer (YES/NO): YES